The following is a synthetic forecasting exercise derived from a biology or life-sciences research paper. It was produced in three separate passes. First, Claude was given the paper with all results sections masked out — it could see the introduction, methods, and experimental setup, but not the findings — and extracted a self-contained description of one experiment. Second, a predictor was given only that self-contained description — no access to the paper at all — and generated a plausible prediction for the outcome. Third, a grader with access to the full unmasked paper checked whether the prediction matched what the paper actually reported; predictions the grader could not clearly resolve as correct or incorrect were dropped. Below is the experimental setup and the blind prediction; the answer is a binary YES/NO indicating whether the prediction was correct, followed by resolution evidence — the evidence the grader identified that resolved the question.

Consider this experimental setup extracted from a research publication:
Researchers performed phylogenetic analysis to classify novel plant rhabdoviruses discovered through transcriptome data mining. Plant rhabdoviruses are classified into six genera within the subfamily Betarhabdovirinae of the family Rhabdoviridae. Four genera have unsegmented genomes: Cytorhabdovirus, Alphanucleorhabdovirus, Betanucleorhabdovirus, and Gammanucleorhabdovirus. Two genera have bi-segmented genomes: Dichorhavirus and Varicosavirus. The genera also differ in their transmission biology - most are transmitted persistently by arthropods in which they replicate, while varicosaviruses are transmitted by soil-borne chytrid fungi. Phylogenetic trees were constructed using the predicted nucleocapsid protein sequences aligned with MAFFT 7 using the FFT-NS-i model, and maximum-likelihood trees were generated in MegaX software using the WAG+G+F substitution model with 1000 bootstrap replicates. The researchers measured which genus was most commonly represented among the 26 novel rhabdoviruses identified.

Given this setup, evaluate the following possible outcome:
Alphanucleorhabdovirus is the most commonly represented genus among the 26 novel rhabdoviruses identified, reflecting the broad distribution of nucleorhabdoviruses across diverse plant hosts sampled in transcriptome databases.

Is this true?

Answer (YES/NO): NO